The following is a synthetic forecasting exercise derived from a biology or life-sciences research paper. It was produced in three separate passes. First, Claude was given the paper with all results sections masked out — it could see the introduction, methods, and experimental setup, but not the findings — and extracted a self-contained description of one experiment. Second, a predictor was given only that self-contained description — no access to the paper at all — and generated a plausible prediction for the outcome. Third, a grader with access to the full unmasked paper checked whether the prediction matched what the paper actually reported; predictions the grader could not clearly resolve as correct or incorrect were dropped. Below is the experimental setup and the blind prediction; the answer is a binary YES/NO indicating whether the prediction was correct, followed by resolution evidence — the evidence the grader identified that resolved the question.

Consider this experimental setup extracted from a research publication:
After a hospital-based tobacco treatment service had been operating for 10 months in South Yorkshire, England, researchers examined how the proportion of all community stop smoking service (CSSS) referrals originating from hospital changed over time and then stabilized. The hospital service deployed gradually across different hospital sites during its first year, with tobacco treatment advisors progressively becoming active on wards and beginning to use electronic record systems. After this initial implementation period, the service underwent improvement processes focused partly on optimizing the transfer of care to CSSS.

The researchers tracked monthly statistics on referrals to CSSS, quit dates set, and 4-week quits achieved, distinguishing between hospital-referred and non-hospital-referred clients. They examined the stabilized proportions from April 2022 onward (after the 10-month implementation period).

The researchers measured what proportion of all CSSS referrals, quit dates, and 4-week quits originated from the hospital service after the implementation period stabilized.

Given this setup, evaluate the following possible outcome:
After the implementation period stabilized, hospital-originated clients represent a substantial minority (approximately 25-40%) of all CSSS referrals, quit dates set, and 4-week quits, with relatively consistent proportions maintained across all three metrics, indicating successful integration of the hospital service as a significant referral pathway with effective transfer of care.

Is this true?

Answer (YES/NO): NO